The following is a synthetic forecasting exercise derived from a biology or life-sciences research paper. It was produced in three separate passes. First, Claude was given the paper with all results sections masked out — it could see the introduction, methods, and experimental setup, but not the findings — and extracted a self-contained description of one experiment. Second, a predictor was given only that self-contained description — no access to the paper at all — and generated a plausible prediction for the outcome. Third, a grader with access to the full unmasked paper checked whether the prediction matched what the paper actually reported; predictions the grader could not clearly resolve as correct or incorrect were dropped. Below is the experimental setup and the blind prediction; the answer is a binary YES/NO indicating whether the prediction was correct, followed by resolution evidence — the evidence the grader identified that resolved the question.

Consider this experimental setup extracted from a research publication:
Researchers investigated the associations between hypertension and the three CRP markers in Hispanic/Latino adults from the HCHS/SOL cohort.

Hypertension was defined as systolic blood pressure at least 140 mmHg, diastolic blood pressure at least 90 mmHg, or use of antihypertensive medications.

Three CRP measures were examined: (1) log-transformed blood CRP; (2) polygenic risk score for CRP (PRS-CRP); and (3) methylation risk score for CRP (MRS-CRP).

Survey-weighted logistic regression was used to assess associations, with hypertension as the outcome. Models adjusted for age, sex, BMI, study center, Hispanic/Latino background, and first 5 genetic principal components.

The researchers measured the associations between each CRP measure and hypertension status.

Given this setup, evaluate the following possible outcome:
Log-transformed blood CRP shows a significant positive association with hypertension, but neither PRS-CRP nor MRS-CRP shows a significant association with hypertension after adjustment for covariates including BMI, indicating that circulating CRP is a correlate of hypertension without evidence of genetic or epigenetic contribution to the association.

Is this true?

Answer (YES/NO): NO